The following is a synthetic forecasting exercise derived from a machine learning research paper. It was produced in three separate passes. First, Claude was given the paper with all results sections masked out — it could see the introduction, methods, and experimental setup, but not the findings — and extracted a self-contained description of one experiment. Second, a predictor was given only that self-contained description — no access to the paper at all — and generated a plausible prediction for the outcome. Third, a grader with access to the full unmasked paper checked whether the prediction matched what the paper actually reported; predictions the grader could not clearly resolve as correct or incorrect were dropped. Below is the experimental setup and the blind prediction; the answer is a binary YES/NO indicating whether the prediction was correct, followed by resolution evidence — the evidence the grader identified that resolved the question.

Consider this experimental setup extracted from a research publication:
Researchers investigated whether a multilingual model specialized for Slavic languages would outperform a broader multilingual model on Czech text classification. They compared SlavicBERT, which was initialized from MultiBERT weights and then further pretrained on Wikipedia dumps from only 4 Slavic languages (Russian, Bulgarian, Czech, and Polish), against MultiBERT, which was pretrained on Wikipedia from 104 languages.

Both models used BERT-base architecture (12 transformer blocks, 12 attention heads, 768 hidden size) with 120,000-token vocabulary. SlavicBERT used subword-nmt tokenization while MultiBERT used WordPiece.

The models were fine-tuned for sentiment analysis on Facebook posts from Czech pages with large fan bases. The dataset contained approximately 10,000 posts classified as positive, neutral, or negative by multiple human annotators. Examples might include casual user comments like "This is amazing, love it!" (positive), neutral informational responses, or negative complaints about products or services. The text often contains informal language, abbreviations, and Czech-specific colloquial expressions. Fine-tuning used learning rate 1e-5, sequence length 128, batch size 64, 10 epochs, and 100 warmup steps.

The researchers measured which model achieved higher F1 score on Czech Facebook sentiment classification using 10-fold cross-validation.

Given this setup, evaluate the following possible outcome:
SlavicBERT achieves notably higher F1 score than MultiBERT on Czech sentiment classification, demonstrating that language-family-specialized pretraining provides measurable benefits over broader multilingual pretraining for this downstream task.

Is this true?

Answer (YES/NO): NO